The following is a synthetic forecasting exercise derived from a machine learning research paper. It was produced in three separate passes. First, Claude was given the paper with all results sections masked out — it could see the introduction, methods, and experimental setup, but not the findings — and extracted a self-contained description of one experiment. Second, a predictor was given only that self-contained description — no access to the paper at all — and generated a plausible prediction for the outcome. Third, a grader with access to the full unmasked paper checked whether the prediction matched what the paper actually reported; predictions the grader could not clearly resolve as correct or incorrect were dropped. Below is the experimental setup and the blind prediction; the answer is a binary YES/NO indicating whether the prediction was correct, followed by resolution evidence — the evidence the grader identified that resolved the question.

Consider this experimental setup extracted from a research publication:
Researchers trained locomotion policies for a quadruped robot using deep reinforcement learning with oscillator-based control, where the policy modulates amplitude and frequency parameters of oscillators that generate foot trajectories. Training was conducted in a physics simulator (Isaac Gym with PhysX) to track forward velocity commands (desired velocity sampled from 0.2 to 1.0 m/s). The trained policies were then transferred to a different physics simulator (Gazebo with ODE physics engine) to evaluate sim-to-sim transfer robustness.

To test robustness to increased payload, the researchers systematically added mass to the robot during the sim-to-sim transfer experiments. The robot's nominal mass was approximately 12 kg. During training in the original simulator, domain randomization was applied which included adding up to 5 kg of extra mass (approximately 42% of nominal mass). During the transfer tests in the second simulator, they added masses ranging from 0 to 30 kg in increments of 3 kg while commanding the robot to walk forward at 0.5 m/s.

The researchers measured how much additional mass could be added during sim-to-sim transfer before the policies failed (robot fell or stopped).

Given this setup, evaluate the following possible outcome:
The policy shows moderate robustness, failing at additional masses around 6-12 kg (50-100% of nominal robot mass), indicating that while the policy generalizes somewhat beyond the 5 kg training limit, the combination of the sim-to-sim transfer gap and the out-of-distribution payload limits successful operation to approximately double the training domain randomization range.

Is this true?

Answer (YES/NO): NO